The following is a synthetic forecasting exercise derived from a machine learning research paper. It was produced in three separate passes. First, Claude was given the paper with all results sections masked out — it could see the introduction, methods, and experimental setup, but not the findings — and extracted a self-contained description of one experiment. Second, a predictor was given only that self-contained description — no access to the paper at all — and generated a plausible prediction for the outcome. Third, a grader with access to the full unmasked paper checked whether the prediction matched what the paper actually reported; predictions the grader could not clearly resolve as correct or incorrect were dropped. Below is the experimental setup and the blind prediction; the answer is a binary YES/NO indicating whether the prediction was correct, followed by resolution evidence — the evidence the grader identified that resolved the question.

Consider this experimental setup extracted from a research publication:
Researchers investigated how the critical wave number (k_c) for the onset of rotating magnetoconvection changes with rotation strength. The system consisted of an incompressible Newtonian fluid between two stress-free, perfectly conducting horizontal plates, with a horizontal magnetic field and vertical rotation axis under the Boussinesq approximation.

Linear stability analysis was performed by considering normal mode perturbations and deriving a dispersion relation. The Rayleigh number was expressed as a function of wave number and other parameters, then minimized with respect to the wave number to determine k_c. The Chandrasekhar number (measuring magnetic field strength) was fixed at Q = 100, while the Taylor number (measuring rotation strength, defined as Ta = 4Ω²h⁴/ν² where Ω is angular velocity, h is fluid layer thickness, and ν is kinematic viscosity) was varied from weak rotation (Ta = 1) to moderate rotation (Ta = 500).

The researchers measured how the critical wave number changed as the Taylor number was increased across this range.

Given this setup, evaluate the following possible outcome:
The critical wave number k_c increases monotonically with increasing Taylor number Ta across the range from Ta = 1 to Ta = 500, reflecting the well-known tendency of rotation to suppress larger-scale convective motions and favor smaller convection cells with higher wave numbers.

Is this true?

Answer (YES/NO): YES